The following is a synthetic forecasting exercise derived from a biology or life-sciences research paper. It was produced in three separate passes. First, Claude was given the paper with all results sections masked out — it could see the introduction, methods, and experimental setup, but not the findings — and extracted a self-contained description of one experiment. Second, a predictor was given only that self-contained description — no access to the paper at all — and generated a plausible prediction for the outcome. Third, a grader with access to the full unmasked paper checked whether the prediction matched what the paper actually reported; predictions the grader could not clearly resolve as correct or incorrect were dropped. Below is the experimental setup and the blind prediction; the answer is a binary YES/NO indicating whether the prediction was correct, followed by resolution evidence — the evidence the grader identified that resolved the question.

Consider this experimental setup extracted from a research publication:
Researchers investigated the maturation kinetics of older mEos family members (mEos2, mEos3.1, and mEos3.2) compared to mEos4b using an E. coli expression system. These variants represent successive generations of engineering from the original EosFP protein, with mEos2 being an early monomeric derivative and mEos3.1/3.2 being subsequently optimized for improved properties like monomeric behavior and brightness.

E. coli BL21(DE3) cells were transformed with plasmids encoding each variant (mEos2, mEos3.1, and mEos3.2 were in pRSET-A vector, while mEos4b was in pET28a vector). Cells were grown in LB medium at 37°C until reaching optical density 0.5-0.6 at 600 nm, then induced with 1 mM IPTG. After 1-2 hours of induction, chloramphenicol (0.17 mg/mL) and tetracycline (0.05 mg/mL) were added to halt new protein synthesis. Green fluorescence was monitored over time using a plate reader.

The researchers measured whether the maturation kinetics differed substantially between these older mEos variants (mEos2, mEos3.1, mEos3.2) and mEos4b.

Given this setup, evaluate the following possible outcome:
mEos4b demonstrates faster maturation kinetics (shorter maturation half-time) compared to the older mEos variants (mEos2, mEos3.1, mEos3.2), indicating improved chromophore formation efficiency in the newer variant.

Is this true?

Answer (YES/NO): NO